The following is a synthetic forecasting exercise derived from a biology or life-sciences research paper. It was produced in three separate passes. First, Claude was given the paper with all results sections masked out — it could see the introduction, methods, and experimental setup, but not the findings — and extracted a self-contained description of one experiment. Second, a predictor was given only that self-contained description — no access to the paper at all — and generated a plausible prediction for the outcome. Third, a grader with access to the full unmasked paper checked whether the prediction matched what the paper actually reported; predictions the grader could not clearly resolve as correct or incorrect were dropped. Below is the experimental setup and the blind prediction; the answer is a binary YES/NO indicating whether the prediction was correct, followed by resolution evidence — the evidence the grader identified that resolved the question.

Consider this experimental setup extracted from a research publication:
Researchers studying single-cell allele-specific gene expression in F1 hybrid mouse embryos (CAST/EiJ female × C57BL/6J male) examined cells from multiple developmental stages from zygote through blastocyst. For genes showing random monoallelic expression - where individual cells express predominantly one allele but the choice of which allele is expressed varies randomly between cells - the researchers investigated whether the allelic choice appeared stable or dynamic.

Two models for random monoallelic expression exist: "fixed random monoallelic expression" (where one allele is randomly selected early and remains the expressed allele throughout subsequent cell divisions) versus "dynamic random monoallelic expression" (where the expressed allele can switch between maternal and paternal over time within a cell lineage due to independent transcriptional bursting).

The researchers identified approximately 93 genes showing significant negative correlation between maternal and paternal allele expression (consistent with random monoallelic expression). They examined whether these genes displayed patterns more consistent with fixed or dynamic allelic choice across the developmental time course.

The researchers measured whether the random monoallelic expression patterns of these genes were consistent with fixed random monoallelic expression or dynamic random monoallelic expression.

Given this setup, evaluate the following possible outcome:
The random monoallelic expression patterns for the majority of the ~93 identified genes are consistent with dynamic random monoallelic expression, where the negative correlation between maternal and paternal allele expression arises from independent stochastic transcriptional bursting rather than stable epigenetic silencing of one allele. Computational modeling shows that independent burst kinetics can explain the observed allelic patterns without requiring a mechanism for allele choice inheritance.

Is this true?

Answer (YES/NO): NO